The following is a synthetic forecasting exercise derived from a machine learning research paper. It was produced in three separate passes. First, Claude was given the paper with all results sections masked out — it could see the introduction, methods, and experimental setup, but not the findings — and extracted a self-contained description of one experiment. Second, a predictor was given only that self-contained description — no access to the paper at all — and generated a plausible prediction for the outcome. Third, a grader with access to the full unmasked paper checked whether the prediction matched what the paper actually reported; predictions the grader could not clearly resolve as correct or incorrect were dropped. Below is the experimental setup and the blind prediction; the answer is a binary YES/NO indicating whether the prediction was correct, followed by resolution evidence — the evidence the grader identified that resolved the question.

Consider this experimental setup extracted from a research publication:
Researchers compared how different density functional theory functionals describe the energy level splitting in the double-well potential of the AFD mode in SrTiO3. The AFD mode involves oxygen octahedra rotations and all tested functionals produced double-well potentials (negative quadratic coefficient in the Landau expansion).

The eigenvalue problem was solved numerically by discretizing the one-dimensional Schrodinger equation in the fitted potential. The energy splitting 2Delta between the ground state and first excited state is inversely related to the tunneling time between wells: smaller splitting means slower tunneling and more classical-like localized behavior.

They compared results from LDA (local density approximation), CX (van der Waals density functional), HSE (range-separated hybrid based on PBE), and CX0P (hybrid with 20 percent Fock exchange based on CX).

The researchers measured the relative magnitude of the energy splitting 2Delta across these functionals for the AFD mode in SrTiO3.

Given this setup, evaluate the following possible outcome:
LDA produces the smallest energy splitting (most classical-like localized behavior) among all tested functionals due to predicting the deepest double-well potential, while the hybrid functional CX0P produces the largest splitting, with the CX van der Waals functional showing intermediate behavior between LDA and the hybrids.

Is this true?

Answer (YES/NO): NO